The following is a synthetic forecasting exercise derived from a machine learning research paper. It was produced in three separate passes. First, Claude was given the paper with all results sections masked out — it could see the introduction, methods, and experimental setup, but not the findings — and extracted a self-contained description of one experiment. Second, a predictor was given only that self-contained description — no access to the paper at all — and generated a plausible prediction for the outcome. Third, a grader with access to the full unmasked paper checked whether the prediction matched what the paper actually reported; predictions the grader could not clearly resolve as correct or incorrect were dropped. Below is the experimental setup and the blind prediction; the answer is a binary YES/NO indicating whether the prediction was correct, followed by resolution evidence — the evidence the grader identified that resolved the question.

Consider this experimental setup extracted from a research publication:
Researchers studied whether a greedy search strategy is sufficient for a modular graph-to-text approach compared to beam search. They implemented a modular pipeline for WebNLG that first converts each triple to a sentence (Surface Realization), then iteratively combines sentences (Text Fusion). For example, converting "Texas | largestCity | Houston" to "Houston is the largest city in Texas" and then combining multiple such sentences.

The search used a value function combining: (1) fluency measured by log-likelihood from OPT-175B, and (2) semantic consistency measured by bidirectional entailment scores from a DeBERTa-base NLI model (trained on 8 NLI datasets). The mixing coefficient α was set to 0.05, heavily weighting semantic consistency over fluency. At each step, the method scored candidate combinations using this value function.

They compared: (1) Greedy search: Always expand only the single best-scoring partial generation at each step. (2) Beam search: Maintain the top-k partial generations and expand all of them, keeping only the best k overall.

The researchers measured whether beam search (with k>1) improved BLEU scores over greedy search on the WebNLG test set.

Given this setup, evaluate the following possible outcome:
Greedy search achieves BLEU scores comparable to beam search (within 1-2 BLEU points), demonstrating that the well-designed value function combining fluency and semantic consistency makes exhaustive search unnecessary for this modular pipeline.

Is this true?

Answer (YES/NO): YES